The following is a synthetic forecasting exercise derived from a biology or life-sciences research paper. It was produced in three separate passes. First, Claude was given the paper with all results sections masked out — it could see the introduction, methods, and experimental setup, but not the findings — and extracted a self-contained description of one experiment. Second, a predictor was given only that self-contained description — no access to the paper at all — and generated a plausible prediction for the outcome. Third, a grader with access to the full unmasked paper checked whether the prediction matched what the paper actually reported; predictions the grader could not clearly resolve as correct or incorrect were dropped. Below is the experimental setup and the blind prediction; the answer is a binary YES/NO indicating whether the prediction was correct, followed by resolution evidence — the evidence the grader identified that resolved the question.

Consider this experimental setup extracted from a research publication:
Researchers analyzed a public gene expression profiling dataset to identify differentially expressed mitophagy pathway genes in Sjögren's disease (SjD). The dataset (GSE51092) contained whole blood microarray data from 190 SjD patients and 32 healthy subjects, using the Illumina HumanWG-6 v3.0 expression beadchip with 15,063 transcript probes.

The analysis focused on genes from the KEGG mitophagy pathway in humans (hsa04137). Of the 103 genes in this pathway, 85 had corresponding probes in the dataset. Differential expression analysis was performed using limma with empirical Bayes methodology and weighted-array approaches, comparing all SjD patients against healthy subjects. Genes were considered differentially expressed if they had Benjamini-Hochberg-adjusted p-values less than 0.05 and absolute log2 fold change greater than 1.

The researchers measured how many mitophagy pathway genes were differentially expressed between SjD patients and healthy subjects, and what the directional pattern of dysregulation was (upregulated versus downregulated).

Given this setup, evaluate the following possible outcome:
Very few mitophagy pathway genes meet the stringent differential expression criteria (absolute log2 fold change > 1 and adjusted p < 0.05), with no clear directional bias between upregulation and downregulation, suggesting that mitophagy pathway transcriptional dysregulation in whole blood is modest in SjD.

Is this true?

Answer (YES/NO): YES